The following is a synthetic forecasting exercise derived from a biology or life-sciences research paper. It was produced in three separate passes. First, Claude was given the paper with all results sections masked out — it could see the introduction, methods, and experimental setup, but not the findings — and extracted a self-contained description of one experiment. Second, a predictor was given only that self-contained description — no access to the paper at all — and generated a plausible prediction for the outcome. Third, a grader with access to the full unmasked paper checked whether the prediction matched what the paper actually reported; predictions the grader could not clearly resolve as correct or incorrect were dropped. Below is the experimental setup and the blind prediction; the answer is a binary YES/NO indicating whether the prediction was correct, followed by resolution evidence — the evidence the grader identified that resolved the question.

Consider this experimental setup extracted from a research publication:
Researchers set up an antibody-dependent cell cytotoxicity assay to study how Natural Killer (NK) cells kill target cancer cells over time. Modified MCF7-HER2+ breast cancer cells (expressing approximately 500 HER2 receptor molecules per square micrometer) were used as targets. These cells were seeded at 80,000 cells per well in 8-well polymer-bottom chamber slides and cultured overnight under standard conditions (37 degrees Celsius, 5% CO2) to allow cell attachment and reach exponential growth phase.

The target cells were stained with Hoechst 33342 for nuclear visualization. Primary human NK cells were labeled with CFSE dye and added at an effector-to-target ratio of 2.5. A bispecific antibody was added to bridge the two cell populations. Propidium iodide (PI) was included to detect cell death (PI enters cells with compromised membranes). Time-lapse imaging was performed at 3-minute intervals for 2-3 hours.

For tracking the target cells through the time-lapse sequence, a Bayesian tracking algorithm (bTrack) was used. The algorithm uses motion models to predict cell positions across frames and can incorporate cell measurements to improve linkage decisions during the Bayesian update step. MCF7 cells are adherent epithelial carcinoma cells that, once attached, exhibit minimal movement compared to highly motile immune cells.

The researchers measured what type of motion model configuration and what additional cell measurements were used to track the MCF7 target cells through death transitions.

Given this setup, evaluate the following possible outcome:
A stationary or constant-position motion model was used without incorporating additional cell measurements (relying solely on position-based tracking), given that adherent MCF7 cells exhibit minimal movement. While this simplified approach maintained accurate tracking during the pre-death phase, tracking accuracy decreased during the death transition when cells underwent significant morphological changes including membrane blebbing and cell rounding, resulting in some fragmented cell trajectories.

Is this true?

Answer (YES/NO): NO